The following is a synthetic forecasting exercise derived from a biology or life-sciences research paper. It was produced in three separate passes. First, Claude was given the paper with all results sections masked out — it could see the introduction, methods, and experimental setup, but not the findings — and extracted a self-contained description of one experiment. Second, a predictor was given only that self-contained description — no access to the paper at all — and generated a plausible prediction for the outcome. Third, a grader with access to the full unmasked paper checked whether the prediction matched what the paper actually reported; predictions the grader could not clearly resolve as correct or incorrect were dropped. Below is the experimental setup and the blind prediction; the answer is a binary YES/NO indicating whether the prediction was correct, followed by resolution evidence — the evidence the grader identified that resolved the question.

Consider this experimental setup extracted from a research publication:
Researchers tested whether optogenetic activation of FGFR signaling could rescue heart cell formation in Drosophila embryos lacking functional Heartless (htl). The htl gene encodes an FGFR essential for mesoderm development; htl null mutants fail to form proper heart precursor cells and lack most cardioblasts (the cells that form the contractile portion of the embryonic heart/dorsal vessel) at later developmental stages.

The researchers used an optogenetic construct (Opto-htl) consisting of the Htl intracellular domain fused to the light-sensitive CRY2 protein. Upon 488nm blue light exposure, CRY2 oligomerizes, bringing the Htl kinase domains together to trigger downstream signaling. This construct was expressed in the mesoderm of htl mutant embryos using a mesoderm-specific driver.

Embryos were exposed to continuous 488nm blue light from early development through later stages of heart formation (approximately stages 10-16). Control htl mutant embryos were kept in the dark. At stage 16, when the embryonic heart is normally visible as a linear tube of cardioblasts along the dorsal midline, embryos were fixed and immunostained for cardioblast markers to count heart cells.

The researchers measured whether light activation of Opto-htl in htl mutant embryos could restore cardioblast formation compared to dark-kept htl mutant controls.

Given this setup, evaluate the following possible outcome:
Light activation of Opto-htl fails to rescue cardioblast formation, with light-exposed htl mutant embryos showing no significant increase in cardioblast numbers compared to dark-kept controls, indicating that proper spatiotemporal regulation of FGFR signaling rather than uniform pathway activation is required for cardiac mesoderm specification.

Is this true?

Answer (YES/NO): NO